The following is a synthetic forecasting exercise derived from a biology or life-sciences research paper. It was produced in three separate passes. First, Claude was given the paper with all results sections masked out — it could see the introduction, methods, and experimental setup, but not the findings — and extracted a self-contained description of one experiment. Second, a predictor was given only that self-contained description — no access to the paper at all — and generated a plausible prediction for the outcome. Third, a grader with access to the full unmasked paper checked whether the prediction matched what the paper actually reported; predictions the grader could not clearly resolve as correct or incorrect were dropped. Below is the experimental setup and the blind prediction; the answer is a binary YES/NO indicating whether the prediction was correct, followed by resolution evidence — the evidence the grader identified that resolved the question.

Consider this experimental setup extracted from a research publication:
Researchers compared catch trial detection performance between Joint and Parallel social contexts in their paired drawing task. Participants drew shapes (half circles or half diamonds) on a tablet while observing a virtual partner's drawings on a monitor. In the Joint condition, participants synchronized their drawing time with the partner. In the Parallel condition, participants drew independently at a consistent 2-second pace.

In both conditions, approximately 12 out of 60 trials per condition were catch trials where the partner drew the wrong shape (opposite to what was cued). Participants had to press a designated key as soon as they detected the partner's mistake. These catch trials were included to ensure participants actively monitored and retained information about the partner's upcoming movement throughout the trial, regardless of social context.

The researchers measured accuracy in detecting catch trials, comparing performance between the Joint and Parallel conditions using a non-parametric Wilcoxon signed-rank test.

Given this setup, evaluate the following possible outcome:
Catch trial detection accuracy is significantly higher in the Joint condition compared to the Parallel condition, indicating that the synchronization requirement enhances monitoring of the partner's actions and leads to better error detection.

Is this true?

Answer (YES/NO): YES